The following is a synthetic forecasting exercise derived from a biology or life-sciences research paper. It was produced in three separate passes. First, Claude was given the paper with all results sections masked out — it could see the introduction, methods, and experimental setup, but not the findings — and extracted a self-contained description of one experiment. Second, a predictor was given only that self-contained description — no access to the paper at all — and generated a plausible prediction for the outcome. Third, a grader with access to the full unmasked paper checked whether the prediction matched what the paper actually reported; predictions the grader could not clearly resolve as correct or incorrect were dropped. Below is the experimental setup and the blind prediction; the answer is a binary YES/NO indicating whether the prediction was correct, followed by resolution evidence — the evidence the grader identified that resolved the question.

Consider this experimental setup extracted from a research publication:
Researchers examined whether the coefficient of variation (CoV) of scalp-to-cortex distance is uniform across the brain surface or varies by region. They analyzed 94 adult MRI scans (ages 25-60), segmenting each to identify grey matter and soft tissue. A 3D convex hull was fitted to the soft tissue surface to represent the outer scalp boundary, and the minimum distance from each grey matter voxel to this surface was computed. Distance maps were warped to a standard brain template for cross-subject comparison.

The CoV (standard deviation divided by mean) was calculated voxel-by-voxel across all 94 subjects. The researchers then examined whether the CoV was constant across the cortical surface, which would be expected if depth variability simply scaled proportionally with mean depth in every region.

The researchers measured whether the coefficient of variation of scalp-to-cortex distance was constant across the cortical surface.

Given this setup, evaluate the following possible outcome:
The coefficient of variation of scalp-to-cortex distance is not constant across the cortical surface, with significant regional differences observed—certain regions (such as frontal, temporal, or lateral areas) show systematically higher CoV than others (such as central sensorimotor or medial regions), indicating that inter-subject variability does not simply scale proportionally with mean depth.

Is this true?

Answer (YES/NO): NO